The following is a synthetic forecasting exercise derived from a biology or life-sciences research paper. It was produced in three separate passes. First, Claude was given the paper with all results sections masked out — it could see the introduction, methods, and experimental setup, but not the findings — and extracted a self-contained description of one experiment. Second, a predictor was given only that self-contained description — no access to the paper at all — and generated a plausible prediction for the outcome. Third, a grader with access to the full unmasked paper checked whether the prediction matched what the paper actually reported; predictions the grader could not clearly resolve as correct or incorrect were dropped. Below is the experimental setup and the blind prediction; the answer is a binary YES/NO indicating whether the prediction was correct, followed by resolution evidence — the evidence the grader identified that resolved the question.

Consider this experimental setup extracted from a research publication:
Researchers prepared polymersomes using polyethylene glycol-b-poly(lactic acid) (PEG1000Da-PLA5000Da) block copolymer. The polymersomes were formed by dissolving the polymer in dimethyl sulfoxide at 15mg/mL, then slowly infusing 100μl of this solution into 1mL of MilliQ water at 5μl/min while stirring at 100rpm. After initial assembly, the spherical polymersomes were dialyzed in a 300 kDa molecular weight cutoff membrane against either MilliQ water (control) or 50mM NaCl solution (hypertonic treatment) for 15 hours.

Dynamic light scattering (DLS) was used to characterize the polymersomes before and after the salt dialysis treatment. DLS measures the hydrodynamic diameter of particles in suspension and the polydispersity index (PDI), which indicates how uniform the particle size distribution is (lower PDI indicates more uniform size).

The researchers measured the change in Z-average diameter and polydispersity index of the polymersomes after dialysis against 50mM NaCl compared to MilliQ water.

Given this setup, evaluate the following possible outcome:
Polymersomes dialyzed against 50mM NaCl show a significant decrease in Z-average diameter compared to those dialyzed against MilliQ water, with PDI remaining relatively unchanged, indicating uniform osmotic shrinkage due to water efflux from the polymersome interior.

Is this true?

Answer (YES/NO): NO